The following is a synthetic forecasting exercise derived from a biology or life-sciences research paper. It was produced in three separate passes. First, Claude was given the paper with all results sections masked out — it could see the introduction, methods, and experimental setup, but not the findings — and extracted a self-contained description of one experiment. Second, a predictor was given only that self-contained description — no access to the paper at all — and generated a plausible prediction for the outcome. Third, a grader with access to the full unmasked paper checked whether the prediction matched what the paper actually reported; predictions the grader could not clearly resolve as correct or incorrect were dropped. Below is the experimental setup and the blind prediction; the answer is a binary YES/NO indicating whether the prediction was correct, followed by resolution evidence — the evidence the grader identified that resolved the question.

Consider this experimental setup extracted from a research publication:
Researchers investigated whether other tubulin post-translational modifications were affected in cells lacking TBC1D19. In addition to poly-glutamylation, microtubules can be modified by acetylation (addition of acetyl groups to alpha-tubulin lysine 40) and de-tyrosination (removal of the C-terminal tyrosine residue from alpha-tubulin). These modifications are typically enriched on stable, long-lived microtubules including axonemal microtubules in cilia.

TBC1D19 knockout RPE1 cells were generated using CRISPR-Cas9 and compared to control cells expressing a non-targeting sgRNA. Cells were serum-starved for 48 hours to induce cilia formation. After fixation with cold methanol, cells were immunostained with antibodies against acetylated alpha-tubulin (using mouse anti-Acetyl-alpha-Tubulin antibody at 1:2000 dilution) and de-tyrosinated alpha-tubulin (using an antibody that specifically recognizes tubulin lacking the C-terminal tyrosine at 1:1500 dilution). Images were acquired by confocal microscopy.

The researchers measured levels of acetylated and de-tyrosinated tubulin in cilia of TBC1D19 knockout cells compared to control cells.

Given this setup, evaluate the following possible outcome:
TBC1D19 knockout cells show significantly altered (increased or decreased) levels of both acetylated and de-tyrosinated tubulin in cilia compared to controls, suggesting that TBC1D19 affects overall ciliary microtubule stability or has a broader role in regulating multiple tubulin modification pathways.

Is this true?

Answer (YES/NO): YES